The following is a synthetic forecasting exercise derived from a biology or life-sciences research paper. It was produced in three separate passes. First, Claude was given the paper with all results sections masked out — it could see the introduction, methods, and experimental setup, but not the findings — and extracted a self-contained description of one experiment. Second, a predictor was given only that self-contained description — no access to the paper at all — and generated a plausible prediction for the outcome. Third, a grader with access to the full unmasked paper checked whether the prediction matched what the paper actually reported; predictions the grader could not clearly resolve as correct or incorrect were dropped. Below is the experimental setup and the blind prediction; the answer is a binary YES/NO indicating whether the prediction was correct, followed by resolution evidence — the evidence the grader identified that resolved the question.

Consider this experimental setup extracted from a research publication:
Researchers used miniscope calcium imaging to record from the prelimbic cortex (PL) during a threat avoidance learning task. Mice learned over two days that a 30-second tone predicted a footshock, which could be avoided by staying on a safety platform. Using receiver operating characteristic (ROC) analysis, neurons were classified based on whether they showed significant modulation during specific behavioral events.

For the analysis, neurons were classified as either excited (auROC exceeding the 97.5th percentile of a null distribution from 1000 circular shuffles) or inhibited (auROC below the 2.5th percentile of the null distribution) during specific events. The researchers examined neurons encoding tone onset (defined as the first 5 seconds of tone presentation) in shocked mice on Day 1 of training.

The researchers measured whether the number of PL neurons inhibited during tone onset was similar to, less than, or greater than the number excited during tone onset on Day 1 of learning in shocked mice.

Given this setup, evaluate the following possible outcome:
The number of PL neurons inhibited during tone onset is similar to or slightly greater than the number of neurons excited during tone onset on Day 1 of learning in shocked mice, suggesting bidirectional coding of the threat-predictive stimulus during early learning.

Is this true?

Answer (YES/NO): NO